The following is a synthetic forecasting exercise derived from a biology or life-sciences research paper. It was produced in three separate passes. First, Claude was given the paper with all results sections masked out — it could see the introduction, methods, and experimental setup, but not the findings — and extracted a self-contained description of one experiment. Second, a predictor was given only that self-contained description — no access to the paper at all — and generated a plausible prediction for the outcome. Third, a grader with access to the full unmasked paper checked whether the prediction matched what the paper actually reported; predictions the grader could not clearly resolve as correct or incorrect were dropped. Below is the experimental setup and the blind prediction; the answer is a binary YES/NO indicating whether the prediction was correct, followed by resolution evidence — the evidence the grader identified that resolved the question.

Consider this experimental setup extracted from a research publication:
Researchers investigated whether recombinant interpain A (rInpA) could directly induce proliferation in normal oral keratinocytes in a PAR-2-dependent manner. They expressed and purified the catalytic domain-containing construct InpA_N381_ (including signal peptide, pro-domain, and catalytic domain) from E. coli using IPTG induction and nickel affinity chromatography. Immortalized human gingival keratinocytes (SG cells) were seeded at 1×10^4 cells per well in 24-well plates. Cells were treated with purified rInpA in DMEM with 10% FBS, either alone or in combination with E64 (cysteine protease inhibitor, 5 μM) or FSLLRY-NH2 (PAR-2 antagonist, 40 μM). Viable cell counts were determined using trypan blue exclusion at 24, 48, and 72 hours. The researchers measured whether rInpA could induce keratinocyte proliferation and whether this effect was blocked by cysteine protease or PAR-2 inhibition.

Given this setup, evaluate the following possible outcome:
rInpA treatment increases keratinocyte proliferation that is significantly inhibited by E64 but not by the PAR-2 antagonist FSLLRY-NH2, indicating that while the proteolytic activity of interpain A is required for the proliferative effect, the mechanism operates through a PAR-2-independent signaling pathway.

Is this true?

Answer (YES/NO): NO